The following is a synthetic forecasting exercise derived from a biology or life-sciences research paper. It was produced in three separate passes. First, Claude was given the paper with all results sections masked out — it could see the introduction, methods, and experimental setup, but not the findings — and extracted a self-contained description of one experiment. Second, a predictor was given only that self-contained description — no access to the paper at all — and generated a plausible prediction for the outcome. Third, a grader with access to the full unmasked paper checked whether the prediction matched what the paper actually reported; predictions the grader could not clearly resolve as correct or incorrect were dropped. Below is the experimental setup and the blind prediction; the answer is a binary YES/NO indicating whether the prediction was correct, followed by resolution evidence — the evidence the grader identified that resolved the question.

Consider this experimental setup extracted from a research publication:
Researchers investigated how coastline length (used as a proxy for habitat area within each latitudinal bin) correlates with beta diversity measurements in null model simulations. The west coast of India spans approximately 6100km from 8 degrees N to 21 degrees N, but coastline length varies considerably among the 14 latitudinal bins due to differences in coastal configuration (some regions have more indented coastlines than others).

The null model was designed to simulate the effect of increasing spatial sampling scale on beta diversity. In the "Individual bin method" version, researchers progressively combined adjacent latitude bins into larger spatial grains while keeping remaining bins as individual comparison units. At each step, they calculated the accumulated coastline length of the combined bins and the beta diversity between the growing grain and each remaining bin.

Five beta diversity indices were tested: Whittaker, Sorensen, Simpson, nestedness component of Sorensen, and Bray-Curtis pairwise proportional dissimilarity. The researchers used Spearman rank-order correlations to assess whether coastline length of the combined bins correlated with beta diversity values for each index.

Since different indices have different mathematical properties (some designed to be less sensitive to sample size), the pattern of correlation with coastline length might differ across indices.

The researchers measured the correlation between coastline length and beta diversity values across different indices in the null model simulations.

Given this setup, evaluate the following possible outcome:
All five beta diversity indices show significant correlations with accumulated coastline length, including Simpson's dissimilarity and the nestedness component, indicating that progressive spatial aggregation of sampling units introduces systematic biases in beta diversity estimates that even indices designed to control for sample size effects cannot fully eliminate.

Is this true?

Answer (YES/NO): NO